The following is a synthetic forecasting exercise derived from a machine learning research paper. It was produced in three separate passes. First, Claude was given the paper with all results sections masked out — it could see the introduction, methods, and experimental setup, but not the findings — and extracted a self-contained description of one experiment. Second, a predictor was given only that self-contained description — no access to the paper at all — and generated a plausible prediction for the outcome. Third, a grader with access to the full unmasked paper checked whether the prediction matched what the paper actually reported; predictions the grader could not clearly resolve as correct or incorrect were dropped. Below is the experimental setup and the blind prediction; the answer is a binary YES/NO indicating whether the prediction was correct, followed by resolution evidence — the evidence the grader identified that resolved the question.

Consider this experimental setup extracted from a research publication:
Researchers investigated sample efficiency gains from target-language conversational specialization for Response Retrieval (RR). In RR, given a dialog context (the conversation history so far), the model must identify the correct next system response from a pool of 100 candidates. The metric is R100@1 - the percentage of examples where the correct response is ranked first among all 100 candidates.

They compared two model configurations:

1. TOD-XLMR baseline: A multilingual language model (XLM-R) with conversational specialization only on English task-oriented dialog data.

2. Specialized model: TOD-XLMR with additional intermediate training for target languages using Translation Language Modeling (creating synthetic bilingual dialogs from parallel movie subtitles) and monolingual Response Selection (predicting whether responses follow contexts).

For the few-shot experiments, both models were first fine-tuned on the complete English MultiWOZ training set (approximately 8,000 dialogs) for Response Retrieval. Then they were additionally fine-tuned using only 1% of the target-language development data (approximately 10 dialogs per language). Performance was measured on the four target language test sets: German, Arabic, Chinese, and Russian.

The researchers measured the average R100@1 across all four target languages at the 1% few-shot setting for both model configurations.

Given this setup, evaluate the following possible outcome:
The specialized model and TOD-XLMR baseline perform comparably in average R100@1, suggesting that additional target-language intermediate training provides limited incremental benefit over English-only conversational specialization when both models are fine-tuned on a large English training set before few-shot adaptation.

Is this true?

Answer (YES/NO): NO